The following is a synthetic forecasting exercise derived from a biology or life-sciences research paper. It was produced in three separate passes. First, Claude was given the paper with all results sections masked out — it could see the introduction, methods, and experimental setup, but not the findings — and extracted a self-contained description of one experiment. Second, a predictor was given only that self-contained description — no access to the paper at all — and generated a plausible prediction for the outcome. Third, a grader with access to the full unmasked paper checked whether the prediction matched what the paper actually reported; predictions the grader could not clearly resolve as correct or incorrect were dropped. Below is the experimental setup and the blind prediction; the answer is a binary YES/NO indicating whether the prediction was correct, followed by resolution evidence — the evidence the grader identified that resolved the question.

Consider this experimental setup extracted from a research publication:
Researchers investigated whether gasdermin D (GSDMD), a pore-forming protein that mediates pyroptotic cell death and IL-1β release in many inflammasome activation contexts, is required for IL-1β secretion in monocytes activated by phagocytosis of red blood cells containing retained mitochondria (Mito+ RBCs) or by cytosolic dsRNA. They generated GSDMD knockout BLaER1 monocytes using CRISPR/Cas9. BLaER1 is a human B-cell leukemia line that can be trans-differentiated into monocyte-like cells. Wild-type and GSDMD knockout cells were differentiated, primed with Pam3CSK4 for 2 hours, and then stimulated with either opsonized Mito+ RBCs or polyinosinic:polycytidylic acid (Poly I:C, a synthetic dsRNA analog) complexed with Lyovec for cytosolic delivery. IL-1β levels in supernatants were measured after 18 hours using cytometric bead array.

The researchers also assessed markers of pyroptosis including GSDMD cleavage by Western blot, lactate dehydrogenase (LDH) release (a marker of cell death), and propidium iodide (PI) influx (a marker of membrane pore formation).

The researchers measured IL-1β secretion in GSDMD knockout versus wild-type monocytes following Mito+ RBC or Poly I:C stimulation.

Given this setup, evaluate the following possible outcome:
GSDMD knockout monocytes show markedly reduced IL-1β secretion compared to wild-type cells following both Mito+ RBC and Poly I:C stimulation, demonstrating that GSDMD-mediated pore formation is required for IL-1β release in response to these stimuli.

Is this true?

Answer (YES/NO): NO